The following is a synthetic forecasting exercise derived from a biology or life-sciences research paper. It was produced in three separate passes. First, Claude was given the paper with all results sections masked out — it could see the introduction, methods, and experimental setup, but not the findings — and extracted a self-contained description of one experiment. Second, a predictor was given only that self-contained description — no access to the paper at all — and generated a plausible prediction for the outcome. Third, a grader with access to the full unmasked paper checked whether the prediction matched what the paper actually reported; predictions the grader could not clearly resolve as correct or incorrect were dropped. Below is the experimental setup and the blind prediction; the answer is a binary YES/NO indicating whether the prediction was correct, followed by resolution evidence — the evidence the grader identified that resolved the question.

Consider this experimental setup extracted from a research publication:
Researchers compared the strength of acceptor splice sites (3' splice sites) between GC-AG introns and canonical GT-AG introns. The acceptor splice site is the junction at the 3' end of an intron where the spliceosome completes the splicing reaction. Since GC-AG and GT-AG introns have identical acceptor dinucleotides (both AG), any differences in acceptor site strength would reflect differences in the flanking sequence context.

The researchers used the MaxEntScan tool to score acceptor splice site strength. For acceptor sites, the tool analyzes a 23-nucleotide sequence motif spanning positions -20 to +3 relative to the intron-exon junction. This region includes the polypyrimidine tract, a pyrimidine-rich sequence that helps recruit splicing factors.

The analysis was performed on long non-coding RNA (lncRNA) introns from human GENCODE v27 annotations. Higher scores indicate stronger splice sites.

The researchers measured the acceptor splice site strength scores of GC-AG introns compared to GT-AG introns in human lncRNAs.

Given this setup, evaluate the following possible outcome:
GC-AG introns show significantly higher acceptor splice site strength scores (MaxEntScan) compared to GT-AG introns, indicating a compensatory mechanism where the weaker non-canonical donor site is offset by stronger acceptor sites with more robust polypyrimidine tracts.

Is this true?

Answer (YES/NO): NO